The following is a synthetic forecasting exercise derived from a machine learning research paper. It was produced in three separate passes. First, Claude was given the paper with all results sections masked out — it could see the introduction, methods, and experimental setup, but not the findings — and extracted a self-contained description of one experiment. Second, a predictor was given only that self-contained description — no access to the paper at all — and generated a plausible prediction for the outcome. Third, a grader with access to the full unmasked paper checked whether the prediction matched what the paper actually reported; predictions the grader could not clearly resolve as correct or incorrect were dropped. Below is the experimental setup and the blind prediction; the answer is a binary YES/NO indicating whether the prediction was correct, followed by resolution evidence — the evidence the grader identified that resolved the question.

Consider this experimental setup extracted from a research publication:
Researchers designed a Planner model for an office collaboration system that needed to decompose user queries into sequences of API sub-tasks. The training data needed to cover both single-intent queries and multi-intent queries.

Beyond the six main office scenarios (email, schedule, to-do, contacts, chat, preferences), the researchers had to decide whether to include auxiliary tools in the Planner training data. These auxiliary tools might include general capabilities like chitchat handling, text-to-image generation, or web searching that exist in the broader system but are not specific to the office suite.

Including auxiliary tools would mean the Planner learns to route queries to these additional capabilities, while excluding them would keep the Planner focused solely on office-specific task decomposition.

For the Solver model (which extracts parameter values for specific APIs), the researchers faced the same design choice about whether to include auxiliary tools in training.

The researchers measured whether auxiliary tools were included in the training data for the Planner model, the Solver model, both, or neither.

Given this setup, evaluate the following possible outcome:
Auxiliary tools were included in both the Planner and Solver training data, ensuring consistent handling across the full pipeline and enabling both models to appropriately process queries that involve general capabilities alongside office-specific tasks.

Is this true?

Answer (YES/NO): NO